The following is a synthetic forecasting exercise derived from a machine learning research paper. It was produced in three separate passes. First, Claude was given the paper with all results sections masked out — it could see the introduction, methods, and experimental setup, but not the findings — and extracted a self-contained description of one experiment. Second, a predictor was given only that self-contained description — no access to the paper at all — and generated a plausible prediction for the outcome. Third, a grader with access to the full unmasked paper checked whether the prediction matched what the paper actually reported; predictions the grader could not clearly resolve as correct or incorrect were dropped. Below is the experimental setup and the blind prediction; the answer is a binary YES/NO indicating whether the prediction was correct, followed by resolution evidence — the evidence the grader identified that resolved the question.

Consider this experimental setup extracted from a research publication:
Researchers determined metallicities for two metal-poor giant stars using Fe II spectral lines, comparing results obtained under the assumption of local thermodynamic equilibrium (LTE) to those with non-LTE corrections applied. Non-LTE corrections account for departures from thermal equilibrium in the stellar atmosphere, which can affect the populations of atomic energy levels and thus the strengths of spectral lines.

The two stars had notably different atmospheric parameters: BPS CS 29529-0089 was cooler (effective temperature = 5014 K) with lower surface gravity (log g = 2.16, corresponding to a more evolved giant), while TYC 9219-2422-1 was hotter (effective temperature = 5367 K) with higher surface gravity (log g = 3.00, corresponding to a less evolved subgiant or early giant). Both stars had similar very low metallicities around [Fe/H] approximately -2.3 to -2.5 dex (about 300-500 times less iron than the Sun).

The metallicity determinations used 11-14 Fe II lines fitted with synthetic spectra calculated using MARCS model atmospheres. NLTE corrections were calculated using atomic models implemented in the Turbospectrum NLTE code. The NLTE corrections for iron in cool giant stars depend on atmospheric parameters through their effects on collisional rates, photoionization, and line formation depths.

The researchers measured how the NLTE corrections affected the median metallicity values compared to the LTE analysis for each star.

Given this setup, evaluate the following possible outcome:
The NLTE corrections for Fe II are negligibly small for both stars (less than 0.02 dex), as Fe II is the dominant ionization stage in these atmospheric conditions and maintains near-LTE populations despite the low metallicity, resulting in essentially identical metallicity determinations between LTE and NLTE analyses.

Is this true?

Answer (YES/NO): NO